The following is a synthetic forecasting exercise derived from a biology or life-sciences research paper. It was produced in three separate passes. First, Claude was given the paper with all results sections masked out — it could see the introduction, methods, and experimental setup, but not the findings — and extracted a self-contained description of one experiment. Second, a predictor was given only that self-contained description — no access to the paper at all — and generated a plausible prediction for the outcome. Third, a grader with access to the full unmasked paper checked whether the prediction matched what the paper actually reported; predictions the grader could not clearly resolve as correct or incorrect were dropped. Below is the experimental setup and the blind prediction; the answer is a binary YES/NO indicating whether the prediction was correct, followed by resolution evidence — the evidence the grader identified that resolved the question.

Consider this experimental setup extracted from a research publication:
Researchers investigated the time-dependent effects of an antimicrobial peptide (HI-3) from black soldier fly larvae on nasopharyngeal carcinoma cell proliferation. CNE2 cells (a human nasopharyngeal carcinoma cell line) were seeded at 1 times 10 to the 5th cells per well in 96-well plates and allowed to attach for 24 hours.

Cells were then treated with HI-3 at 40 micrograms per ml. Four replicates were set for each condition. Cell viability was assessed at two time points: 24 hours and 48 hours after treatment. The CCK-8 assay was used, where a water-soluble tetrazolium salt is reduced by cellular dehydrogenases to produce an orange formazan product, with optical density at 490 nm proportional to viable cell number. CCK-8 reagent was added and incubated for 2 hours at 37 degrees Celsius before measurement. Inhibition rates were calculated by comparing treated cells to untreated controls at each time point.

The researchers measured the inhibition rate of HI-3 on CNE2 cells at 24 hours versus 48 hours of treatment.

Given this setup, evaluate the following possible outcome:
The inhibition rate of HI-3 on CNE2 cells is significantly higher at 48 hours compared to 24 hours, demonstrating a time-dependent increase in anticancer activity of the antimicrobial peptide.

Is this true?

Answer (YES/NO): YES